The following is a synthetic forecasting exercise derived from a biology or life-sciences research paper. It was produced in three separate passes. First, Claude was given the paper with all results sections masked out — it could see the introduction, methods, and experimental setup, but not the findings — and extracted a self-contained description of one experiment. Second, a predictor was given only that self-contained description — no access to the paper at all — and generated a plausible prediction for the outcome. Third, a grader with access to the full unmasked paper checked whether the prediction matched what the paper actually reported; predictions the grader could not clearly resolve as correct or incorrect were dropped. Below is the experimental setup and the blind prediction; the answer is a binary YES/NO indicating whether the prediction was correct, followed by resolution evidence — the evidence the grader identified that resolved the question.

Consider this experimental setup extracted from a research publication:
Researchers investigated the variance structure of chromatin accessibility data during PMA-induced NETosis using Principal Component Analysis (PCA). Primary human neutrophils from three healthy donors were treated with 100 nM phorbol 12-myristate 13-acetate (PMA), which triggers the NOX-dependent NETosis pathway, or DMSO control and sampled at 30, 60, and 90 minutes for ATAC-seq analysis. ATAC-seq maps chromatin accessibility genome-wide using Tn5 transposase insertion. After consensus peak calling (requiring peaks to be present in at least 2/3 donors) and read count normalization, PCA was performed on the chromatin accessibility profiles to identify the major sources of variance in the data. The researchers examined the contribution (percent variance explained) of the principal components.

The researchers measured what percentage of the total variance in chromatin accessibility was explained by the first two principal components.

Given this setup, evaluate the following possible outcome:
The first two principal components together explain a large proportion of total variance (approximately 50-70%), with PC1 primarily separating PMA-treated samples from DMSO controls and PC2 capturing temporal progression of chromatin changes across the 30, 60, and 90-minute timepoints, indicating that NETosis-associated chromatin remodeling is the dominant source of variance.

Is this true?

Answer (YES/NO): NO